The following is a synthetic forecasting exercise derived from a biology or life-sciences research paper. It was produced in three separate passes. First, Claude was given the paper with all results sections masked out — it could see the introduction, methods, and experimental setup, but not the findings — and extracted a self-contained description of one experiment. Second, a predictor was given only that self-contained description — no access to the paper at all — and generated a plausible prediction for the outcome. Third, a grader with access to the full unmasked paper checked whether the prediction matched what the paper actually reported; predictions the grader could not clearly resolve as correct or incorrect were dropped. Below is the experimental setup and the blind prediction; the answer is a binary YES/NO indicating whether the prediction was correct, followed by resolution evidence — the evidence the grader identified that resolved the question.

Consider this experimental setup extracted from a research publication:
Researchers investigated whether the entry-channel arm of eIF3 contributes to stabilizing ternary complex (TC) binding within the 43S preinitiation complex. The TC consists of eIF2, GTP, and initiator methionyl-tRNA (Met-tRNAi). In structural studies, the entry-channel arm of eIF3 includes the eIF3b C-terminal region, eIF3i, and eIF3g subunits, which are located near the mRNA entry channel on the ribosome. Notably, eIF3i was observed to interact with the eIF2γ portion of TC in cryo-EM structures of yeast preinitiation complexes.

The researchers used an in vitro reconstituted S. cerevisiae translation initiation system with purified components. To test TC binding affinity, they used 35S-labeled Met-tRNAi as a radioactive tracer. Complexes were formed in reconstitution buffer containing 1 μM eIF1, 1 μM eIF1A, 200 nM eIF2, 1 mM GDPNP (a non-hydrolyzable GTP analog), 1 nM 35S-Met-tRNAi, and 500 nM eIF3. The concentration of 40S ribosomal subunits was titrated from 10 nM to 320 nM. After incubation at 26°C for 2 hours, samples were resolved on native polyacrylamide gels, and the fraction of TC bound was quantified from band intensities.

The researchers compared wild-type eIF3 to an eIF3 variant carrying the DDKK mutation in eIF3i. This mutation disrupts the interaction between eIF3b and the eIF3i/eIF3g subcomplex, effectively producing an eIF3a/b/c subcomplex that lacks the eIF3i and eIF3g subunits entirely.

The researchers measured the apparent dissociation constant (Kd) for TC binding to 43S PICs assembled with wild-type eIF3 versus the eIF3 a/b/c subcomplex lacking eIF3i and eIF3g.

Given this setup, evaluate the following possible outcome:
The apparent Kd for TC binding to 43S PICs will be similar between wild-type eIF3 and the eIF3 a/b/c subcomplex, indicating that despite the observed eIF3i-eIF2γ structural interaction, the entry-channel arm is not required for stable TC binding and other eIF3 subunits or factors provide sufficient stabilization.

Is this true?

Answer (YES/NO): NO